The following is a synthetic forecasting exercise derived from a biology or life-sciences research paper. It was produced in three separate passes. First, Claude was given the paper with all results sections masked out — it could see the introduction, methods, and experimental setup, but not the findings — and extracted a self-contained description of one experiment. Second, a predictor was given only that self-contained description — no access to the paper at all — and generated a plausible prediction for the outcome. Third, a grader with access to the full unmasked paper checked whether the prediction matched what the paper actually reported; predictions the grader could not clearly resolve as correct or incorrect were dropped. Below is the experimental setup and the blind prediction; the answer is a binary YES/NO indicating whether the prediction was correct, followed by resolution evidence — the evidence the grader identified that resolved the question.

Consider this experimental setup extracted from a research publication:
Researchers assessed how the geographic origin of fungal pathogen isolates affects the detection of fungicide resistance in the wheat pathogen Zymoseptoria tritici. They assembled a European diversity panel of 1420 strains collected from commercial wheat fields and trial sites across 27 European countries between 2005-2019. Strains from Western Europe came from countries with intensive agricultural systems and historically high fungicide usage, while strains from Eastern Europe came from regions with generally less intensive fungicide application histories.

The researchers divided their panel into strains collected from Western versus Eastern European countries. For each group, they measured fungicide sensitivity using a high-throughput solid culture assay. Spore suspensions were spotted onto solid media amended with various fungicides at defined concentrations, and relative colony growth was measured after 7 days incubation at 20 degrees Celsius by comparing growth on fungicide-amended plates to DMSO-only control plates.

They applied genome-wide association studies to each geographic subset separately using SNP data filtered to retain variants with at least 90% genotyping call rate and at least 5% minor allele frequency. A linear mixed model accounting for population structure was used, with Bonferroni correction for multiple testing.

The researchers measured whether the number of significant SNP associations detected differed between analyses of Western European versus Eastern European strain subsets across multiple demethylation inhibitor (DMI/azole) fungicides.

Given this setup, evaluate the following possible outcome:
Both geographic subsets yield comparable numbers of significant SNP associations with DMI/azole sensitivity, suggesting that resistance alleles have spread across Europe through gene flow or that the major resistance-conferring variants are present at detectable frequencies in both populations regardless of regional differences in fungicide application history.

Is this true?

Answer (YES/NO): NO